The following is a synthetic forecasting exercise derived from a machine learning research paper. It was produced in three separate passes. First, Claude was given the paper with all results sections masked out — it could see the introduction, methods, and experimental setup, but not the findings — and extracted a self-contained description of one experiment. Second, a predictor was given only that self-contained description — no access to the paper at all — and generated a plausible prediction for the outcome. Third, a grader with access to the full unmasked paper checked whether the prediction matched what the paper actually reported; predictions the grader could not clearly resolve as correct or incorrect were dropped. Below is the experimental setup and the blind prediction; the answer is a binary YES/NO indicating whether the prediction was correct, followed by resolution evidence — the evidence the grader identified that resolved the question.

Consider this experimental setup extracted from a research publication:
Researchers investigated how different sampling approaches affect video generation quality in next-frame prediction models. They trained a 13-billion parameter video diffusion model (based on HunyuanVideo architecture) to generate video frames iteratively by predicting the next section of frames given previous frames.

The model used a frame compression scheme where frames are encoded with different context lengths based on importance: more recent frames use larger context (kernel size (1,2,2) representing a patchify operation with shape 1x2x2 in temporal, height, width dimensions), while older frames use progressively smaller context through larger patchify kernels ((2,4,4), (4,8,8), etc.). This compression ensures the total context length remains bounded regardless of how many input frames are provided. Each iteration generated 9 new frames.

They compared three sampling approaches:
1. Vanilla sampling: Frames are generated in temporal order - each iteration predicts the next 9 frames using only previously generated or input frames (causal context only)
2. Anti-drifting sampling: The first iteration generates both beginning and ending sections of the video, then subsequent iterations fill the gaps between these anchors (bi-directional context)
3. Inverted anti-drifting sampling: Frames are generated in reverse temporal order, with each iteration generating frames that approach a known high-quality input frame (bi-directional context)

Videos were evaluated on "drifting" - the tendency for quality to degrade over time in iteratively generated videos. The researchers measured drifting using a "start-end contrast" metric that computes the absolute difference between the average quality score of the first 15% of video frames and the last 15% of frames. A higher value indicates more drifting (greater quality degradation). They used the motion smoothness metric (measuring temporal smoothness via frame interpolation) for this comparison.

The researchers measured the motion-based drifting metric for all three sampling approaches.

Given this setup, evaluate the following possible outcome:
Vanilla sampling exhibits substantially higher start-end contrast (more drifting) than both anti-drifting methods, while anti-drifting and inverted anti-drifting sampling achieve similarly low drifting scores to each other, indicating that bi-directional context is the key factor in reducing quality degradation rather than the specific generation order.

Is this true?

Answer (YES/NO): NO